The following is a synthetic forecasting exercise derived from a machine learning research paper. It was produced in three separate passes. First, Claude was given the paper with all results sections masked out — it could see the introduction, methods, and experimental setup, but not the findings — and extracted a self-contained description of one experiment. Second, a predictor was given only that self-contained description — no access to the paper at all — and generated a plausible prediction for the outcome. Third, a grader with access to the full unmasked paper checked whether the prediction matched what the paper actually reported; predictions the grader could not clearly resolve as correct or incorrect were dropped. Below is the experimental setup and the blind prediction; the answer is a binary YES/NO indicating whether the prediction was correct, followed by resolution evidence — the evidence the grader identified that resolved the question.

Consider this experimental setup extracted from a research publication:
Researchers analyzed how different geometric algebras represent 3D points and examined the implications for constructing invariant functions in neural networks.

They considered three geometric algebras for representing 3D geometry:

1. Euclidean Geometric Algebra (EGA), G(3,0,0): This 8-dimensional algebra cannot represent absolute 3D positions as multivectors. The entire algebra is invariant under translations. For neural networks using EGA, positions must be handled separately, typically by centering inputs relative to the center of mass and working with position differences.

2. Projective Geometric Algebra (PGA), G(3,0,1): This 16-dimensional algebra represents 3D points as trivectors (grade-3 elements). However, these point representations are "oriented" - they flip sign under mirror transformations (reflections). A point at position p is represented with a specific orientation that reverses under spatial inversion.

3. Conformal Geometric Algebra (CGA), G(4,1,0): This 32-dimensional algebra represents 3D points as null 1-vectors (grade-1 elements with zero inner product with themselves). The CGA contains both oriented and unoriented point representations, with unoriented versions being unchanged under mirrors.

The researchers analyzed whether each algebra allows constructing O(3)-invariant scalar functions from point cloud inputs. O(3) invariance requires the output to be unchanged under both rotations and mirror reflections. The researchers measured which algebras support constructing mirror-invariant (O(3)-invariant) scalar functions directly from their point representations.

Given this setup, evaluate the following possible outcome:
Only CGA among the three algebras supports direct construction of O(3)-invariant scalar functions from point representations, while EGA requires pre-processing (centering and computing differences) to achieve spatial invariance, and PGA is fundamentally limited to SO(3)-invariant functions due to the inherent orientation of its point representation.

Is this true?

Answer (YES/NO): YES